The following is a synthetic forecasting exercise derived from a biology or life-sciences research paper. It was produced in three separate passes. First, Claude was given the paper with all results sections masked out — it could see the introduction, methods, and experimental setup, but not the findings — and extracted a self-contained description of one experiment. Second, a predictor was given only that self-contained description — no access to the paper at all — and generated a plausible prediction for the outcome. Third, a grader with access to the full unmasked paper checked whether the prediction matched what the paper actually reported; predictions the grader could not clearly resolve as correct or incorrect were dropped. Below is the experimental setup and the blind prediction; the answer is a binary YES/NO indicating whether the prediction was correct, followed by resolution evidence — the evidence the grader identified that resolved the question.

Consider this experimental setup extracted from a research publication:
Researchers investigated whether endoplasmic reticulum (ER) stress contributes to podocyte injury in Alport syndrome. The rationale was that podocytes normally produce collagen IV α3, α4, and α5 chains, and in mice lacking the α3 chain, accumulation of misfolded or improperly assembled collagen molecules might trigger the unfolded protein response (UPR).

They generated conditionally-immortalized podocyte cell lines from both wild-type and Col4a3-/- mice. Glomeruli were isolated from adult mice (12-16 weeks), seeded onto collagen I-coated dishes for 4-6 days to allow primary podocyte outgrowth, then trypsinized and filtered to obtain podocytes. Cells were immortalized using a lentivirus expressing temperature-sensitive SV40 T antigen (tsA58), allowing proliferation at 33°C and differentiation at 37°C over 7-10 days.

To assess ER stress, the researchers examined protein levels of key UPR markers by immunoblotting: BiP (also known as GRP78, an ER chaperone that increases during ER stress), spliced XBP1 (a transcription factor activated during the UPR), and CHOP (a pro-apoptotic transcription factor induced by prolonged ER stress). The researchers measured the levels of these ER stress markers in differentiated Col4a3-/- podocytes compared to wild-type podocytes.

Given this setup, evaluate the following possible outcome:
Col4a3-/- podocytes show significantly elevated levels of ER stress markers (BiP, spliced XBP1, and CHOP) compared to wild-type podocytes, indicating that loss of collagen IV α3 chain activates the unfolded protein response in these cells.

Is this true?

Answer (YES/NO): YES